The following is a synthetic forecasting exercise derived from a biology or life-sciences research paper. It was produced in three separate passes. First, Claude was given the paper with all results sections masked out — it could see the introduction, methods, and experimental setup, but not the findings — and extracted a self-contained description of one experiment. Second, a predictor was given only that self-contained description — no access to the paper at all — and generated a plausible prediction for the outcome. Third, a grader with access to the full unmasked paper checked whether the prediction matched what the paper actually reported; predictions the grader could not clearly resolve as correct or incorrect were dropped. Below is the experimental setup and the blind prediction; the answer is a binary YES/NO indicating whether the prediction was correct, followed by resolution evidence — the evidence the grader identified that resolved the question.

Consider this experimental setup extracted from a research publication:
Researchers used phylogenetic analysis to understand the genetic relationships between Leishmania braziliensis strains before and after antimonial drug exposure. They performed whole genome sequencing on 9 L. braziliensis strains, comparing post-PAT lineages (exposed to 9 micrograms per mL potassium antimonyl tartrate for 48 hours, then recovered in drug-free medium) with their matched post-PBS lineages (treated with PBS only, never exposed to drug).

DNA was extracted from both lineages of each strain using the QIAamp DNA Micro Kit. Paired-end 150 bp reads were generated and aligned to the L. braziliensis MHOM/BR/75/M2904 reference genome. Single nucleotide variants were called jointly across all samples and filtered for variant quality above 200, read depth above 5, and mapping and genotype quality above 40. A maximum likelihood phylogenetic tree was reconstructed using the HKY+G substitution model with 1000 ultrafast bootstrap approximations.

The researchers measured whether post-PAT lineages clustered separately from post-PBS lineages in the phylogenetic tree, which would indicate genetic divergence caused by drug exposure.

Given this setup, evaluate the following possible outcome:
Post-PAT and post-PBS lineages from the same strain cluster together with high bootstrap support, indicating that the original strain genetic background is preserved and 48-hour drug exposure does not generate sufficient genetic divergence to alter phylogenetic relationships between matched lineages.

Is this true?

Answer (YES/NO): YES